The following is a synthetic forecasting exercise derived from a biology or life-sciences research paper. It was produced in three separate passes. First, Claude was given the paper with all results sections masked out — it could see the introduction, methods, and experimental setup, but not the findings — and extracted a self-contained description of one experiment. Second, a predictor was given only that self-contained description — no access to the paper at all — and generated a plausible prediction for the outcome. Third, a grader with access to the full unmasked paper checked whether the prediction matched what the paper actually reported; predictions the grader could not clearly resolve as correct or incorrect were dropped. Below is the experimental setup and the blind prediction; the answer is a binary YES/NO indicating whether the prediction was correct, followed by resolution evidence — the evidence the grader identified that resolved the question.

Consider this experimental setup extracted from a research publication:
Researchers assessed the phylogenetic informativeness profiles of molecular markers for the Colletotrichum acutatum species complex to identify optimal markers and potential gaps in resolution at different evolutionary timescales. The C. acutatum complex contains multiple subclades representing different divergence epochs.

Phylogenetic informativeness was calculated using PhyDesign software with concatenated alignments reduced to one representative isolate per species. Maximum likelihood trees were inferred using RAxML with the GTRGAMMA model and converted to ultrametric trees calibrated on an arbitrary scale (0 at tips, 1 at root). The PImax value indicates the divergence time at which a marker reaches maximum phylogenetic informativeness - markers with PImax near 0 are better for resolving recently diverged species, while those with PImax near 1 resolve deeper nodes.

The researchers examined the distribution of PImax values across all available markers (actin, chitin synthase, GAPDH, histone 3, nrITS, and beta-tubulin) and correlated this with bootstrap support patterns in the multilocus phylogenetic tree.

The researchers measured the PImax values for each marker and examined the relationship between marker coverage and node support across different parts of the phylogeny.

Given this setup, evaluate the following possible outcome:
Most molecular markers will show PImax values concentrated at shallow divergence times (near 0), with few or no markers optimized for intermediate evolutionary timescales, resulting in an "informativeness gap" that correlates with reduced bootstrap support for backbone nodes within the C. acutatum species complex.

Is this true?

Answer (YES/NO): NO